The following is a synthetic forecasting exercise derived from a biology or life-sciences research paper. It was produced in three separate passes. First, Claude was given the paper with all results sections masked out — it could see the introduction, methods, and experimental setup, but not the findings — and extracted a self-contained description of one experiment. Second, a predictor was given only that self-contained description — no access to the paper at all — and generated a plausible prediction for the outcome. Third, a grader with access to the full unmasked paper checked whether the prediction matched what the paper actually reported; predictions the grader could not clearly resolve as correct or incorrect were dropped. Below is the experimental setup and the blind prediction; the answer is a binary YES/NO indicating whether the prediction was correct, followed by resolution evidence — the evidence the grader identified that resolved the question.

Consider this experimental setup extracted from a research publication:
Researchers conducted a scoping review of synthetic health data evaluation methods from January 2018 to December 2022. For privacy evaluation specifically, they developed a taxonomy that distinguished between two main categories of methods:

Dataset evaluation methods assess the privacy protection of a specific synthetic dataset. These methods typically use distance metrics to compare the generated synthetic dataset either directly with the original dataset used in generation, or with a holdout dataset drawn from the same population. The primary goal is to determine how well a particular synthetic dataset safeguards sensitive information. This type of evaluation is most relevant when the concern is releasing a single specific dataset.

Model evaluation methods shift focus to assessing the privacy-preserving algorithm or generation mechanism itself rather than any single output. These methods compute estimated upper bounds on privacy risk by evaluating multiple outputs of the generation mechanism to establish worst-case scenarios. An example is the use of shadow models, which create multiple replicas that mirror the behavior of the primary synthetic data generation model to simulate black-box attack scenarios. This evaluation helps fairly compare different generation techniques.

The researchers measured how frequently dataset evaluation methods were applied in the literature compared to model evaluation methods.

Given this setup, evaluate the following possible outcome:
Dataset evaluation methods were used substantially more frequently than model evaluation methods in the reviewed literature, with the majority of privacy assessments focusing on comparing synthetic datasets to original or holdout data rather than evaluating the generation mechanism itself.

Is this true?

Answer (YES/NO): YES